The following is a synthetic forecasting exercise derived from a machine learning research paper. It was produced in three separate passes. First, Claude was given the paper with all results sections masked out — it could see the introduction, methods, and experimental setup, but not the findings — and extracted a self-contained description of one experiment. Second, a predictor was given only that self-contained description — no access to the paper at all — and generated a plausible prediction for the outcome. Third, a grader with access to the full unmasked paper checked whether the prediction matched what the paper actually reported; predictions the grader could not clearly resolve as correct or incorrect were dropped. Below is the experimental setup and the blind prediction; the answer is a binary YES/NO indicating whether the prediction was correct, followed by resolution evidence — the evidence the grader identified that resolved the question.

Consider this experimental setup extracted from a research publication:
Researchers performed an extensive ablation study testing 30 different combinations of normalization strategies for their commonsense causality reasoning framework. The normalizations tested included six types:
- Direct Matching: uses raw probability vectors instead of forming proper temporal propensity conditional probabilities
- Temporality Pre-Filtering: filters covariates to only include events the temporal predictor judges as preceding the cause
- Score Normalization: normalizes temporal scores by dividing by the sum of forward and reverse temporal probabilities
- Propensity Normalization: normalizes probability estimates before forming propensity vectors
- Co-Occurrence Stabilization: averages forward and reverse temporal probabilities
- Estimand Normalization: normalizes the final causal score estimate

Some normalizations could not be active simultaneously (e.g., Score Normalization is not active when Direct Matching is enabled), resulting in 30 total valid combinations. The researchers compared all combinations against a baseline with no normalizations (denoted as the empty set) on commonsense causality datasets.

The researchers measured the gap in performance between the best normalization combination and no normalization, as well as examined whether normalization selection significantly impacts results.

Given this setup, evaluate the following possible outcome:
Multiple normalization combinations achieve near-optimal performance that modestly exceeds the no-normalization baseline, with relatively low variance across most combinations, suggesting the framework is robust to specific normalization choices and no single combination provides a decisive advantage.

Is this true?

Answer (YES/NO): YES